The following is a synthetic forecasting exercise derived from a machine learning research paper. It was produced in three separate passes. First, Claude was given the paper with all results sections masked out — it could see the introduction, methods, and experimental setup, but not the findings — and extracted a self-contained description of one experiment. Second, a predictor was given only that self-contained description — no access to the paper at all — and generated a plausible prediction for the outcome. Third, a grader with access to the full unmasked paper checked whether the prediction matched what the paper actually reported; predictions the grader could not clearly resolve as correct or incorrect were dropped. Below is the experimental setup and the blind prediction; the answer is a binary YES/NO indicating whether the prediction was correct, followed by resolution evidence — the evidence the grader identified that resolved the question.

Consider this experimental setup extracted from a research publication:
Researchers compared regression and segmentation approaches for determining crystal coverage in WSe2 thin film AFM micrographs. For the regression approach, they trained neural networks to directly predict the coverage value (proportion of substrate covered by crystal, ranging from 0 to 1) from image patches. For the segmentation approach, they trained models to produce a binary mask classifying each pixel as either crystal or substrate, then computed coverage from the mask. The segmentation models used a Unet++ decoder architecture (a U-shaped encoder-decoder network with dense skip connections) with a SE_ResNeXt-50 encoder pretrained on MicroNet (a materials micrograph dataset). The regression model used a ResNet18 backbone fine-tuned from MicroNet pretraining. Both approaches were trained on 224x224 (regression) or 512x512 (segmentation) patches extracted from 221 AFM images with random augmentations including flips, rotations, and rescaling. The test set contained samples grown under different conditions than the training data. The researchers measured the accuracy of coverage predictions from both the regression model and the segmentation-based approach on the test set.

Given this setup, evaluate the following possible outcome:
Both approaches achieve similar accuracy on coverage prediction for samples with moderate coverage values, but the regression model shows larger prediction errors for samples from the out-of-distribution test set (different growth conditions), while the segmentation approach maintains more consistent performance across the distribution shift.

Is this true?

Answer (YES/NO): NO